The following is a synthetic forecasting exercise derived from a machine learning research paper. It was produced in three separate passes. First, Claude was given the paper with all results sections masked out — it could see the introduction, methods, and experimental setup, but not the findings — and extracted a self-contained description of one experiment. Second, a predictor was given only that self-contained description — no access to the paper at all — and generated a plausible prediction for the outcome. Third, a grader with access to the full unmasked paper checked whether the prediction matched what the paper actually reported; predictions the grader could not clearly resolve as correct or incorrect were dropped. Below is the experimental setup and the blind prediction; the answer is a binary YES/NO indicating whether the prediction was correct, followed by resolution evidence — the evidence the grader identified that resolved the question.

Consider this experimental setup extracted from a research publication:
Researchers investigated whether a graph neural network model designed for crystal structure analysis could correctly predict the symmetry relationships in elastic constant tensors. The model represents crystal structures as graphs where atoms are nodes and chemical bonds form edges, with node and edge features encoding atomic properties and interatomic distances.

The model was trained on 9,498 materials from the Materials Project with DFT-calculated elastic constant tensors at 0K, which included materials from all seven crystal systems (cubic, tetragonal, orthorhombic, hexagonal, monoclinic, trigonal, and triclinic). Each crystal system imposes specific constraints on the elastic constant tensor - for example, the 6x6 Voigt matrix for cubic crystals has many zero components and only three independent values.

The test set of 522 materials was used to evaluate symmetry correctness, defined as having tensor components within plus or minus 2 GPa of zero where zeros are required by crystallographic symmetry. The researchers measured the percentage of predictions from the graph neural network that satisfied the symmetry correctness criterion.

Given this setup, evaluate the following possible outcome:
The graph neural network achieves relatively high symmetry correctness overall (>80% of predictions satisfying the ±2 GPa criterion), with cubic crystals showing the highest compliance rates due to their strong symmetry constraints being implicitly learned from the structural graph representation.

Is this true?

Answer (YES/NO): NO